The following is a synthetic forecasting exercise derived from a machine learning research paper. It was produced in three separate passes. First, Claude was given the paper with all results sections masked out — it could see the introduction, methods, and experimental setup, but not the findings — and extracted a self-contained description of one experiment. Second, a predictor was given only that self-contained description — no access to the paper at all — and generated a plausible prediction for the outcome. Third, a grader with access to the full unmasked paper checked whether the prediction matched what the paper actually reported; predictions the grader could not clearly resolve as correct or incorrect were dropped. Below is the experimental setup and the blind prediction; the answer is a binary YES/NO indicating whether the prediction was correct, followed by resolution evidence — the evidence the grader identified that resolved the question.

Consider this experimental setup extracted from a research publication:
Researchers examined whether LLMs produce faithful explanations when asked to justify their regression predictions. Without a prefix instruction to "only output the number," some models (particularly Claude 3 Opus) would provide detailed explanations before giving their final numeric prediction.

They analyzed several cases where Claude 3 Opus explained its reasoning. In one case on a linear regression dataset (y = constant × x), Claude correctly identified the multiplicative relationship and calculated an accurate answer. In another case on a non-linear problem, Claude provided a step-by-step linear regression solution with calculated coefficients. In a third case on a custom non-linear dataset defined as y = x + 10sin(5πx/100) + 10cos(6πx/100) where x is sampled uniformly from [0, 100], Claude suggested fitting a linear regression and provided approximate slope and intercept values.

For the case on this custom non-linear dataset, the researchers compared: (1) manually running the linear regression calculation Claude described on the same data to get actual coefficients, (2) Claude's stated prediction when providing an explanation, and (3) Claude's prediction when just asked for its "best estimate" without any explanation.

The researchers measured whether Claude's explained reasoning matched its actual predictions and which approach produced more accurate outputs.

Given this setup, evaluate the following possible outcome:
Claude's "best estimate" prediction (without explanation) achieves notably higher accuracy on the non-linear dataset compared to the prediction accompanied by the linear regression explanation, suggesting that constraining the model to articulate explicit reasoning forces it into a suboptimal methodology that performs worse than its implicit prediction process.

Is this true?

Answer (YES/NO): YES